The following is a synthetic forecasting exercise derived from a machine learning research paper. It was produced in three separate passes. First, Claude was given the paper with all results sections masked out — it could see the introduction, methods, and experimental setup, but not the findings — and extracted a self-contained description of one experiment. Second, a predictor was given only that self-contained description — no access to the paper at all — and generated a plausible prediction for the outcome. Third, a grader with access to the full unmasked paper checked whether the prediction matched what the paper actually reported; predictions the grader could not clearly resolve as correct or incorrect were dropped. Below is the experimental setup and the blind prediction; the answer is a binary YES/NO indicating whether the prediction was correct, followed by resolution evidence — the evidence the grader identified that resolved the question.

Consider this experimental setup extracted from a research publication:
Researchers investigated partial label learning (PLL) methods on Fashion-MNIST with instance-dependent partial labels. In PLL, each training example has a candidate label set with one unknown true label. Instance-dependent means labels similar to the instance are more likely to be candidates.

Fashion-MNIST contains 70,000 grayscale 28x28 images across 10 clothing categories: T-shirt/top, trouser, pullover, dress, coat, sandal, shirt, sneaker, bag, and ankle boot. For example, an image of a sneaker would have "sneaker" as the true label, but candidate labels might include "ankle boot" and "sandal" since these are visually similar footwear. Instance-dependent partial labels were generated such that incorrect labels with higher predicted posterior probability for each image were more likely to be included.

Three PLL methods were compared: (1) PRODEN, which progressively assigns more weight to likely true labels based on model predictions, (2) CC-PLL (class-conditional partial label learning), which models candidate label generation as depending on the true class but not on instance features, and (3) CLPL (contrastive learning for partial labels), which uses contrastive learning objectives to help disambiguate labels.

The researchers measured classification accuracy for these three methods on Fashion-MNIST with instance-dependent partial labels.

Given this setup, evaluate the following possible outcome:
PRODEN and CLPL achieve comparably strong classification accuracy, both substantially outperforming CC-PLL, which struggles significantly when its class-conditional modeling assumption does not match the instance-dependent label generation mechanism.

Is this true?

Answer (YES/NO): NO